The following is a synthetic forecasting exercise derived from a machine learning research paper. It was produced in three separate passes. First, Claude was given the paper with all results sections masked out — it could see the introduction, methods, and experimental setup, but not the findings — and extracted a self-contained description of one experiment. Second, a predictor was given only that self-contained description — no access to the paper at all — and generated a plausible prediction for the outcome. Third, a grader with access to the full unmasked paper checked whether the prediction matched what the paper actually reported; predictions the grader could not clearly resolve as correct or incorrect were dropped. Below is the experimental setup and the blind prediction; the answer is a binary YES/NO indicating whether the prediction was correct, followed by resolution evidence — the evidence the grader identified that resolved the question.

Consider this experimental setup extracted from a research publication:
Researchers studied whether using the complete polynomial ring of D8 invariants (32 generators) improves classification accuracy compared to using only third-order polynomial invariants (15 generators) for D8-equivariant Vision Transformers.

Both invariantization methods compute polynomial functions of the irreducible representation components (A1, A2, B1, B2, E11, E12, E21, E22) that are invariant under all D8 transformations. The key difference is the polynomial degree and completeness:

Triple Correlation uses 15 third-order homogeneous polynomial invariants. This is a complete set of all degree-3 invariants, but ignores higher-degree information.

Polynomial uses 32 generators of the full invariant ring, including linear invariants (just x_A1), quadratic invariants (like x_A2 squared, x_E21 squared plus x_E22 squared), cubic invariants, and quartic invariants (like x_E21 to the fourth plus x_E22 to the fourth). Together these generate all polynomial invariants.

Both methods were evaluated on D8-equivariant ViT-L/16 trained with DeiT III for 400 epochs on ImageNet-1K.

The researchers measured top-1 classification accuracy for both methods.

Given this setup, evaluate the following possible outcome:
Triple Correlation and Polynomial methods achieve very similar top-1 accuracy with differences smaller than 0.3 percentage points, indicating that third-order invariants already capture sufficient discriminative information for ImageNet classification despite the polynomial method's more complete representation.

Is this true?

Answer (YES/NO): NO